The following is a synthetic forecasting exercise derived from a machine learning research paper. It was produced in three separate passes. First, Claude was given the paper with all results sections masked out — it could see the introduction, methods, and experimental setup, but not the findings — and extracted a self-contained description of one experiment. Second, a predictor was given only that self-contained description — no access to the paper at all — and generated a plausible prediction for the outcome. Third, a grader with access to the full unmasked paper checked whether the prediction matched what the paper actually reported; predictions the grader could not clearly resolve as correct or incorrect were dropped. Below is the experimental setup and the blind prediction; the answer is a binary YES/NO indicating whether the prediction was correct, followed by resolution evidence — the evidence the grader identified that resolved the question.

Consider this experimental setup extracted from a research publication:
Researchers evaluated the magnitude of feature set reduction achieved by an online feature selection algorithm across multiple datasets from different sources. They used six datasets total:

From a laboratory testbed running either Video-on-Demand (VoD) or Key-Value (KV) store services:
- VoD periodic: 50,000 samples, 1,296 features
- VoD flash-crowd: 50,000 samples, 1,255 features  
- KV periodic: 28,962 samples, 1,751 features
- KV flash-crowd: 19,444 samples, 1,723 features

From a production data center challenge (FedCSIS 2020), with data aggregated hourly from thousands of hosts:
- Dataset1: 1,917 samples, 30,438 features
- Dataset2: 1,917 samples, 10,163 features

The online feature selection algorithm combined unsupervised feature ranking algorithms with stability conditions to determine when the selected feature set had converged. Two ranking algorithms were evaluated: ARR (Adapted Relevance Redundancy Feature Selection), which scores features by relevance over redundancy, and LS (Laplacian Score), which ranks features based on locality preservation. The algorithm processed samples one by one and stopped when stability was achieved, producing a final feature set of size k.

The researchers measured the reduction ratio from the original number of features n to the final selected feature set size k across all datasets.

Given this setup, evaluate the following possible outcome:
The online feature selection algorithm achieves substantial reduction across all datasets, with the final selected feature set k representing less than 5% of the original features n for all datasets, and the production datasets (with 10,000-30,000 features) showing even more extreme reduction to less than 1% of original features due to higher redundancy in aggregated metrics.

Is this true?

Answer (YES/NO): NO